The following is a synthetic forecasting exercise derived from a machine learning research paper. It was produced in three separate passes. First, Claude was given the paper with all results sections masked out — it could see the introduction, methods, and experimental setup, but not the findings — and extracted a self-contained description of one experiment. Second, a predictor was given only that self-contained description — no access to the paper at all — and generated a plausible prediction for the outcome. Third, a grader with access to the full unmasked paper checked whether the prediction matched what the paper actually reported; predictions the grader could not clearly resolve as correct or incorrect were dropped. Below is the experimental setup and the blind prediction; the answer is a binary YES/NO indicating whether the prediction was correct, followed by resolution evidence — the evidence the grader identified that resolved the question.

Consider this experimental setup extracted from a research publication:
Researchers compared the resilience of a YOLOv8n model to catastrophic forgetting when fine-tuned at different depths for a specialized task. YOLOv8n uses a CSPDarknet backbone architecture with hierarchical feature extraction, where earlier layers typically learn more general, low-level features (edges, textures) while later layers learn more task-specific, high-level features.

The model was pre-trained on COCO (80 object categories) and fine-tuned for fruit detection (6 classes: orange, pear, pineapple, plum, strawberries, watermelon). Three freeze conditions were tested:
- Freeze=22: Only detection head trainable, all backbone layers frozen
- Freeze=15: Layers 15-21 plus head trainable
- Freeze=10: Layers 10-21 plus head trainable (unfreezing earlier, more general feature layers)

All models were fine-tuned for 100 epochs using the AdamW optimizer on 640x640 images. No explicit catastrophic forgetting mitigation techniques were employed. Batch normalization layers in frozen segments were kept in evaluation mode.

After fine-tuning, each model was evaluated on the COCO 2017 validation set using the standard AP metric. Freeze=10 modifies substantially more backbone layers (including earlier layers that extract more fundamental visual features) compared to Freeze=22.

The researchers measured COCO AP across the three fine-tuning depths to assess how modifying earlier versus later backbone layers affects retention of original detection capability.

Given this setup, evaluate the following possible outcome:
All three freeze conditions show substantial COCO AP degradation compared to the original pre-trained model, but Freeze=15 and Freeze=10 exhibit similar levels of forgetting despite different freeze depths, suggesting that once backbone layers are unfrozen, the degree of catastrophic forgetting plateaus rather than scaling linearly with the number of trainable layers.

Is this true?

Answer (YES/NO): NO